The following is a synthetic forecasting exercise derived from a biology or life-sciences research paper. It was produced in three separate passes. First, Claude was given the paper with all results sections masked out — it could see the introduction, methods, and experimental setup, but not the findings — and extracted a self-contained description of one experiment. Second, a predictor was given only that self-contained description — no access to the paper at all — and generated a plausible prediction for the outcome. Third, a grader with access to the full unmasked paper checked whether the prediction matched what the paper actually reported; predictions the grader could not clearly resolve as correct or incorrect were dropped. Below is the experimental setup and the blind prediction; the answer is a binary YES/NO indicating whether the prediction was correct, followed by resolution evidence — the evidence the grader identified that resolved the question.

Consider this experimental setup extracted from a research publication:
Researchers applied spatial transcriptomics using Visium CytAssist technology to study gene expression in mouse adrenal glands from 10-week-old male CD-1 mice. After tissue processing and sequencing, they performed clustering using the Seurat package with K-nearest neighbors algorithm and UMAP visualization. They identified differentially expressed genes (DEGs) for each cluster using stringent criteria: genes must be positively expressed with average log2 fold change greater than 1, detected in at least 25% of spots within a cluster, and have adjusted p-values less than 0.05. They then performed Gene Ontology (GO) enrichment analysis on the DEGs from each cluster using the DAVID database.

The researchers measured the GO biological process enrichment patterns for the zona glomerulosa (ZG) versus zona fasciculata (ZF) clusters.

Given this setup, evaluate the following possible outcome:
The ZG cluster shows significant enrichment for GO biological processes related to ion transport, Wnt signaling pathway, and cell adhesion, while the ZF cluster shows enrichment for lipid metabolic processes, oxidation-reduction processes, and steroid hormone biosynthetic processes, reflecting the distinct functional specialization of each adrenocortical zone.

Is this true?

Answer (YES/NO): NO